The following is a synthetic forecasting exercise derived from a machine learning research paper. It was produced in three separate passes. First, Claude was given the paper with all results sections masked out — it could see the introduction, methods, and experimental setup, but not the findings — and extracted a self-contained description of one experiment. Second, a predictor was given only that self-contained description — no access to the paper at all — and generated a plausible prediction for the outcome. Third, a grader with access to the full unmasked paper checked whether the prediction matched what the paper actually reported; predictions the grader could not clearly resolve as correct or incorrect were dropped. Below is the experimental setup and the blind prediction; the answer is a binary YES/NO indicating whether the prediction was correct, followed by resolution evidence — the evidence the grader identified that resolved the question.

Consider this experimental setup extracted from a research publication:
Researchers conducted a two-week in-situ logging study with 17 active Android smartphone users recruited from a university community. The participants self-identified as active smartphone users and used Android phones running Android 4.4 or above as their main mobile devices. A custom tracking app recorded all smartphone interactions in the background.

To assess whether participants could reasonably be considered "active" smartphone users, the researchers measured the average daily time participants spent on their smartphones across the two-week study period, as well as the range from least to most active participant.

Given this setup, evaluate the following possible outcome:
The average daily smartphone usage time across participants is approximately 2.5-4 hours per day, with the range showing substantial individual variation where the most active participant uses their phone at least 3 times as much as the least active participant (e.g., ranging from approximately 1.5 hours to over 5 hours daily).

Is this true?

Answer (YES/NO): NO